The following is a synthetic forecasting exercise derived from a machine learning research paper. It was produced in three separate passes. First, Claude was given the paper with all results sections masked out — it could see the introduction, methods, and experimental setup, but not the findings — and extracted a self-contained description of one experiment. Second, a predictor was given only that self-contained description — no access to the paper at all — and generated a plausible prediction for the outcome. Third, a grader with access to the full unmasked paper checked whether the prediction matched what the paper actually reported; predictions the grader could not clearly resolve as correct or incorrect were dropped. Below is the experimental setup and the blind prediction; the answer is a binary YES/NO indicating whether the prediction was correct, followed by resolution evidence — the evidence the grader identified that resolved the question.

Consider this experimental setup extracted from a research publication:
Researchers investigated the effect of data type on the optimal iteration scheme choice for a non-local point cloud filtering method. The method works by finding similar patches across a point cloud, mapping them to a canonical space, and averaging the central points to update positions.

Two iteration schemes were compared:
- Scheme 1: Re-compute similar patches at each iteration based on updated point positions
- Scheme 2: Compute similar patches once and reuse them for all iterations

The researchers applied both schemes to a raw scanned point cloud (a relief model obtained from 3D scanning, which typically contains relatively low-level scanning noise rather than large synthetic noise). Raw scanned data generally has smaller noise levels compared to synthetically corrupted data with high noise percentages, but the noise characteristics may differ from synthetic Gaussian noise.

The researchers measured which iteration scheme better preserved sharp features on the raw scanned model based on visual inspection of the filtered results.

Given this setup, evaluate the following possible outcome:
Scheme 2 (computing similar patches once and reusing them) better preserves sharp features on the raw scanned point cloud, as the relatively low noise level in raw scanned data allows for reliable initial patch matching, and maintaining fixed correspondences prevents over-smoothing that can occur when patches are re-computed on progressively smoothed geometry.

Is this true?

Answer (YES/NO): YES